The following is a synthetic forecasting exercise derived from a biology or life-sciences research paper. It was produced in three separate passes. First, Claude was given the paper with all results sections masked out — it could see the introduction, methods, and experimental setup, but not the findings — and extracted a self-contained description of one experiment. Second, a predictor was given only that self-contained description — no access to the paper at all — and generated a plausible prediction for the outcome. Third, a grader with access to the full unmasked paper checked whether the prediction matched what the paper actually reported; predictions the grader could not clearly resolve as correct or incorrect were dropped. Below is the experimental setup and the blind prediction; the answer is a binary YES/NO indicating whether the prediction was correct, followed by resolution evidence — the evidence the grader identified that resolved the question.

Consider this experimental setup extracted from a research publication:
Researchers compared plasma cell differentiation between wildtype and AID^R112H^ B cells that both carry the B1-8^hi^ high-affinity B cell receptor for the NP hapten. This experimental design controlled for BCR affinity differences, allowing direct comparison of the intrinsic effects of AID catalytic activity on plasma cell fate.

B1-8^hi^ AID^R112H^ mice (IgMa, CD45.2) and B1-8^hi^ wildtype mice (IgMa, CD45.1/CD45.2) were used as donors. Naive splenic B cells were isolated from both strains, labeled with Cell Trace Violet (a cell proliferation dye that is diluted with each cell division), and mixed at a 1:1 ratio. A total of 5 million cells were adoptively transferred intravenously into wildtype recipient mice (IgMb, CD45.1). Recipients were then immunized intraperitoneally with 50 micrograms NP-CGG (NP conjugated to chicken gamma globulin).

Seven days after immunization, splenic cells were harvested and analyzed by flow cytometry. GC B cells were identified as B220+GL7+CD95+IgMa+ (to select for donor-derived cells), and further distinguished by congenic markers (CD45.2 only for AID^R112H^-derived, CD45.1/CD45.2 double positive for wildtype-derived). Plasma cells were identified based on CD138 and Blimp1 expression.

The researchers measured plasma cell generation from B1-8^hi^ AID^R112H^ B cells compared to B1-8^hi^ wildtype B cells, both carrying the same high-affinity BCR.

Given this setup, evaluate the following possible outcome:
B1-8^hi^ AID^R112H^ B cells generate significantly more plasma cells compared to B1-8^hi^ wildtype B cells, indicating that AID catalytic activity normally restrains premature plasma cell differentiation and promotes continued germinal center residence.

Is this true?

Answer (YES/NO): NO